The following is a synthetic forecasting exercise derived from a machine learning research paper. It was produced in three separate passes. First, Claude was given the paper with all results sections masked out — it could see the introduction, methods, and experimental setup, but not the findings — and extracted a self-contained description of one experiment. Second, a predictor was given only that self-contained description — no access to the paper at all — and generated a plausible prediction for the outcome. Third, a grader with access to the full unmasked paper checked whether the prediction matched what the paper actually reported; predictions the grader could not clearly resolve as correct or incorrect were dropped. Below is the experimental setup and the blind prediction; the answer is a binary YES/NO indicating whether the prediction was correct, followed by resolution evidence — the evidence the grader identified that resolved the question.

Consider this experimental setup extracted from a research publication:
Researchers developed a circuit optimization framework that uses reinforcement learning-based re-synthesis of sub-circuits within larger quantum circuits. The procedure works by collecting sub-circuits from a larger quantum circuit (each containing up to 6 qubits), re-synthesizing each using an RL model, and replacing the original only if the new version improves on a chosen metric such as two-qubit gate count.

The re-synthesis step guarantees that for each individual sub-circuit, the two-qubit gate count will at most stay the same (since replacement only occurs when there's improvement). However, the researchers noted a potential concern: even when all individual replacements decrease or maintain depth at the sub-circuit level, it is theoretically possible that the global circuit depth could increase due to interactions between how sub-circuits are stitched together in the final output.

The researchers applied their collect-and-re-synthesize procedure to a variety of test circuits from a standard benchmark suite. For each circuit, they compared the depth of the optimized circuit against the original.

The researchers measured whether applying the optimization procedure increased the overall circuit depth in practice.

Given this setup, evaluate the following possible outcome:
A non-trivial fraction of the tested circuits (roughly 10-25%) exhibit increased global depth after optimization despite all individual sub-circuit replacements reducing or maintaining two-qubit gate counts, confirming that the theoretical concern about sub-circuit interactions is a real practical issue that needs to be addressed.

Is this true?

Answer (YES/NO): NO